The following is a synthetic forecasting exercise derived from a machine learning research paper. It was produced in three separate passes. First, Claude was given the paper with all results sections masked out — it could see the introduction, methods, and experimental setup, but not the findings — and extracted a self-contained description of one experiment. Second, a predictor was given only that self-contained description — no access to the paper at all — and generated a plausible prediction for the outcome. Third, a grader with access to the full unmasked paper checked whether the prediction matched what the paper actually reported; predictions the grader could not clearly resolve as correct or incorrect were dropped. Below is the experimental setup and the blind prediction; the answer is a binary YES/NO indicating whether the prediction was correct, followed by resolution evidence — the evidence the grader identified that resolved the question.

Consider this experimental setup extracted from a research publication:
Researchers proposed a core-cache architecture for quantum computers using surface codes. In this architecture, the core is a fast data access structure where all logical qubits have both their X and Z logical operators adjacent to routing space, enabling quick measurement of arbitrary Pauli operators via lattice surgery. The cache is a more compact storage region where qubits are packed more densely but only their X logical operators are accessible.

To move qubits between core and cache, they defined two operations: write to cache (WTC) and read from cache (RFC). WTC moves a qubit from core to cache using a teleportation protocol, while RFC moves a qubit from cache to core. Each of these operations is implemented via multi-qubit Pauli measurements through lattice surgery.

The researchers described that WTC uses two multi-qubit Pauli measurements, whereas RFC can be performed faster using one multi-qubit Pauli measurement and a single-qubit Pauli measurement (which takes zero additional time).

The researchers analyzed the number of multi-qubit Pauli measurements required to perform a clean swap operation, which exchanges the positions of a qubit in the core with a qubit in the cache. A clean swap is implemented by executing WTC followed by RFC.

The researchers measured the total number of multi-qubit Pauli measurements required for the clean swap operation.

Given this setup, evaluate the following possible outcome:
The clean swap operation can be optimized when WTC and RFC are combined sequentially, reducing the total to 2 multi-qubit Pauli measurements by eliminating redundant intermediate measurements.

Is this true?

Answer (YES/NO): NO